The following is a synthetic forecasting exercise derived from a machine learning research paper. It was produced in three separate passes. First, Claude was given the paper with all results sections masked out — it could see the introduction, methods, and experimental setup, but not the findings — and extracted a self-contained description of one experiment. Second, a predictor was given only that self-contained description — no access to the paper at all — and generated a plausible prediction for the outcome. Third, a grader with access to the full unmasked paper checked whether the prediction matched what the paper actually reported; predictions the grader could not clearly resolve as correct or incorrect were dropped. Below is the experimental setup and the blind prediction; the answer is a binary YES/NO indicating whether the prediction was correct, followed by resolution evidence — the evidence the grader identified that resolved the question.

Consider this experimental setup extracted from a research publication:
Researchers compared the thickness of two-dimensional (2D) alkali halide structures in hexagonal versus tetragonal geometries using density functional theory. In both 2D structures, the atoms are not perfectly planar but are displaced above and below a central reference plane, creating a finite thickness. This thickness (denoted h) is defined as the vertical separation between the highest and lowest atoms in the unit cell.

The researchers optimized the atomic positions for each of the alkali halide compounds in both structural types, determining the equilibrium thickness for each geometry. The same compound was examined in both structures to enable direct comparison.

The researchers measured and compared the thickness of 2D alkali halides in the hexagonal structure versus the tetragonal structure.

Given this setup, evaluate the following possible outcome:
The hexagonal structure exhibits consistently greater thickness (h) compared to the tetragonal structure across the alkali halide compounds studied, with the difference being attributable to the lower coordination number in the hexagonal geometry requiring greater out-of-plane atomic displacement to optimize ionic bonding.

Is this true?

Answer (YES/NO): NO